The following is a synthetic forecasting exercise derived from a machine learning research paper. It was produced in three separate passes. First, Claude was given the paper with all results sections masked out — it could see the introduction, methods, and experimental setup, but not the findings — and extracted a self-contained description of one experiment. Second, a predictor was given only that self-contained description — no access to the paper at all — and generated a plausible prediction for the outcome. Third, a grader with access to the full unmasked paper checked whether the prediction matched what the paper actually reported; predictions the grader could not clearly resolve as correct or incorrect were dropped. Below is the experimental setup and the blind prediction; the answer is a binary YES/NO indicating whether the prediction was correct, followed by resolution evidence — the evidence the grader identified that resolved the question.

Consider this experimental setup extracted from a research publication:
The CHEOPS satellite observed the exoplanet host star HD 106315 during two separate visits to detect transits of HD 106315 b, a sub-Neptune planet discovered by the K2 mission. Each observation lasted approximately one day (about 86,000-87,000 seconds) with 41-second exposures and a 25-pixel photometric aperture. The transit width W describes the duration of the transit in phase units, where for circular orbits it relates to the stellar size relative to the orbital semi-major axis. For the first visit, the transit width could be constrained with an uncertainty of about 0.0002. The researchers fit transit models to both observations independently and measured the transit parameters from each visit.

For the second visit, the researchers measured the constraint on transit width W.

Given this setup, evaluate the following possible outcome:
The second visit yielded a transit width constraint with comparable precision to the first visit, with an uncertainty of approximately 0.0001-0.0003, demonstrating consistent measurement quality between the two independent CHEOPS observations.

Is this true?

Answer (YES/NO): NO